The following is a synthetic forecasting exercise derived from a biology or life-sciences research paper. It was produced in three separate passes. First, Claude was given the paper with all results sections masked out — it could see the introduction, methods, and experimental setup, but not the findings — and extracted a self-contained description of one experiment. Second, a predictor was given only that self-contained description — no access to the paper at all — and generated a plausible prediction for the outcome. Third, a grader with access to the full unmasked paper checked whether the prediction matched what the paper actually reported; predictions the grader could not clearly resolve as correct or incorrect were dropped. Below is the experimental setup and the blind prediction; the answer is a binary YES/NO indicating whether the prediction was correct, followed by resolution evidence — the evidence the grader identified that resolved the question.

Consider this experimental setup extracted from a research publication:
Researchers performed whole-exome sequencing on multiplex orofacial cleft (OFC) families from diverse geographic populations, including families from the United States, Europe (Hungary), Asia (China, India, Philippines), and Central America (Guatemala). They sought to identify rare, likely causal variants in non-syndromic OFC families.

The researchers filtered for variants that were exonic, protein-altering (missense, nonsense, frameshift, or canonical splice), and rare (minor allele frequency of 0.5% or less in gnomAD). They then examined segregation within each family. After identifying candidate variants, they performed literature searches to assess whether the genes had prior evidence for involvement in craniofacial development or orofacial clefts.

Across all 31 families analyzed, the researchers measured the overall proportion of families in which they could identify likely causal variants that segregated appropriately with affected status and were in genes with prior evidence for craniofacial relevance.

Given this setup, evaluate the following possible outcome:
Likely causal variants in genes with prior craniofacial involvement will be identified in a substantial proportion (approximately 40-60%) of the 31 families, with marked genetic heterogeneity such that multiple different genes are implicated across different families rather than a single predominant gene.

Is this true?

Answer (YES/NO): NO